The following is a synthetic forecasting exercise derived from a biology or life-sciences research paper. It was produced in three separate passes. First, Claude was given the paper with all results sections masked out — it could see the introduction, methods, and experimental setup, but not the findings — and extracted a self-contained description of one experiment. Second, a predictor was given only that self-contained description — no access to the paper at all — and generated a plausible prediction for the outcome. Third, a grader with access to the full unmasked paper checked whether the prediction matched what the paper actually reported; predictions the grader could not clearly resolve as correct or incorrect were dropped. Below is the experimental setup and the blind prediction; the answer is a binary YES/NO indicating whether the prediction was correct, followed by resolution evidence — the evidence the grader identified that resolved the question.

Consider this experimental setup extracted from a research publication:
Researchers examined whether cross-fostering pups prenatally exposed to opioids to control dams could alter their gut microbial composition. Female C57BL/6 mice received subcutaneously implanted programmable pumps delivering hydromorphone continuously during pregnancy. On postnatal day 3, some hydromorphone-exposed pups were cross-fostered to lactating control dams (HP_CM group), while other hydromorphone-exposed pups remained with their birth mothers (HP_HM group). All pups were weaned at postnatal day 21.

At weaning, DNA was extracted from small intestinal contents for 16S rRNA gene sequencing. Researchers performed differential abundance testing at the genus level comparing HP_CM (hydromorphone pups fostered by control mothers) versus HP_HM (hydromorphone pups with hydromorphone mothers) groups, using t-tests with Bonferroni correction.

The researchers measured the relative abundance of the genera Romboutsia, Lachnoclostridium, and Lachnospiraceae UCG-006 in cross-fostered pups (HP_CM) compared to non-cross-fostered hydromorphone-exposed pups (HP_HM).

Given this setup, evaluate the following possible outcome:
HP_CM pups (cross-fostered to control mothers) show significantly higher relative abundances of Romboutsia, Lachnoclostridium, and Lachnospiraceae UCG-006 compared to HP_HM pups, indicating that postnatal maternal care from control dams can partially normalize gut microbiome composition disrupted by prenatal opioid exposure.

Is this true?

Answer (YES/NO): NO